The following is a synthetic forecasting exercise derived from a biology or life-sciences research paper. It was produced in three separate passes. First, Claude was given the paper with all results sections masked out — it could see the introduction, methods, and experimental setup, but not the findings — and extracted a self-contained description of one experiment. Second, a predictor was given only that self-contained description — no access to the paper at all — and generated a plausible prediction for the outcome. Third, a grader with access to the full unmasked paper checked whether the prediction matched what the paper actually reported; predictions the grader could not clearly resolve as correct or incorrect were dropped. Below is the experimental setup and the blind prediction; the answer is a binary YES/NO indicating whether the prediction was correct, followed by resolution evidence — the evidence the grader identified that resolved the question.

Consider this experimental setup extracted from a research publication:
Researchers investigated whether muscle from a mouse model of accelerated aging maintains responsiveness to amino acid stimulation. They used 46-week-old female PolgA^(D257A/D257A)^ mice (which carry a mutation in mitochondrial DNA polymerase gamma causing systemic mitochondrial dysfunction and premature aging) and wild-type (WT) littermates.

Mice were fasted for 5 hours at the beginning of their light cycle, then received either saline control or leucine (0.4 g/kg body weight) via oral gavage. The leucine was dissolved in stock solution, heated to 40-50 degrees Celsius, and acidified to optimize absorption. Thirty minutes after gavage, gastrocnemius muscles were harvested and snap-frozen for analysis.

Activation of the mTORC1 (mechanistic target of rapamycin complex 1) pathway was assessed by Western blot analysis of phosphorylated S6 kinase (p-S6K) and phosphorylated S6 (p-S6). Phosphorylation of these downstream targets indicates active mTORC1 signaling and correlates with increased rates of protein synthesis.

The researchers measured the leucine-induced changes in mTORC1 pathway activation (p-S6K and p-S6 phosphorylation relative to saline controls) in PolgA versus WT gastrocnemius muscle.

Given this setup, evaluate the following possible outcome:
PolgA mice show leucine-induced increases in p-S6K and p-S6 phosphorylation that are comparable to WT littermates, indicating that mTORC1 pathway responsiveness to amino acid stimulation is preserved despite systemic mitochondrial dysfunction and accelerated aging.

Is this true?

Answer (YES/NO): NO